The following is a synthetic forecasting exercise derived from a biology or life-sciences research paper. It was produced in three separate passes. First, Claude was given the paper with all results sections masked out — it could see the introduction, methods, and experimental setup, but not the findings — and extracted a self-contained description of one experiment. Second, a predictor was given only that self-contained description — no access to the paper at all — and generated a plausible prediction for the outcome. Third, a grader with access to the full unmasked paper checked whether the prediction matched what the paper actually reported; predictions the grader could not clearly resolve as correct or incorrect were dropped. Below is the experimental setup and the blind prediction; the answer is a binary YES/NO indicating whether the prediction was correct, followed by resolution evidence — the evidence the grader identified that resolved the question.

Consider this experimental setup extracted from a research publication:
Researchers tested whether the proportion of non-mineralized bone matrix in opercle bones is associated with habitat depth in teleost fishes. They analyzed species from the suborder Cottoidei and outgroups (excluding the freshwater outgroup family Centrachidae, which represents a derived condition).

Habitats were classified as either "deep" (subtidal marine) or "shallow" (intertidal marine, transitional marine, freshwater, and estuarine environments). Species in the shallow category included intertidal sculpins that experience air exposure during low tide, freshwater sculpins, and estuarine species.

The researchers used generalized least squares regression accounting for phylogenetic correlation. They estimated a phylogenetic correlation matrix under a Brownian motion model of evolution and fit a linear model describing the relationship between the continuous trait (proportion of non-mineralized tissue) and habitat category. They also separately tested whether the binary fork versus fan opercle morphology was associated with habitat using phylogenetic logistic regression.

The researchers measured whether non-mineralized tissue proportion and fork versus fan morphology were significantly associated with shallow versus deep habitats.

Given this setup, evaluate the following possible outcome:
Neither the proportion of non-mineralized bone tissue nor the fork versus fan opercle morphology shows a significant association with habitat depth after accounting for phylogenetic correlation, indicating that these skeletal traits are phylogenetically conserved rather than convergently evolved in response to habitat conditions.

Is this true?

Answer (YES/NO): NO